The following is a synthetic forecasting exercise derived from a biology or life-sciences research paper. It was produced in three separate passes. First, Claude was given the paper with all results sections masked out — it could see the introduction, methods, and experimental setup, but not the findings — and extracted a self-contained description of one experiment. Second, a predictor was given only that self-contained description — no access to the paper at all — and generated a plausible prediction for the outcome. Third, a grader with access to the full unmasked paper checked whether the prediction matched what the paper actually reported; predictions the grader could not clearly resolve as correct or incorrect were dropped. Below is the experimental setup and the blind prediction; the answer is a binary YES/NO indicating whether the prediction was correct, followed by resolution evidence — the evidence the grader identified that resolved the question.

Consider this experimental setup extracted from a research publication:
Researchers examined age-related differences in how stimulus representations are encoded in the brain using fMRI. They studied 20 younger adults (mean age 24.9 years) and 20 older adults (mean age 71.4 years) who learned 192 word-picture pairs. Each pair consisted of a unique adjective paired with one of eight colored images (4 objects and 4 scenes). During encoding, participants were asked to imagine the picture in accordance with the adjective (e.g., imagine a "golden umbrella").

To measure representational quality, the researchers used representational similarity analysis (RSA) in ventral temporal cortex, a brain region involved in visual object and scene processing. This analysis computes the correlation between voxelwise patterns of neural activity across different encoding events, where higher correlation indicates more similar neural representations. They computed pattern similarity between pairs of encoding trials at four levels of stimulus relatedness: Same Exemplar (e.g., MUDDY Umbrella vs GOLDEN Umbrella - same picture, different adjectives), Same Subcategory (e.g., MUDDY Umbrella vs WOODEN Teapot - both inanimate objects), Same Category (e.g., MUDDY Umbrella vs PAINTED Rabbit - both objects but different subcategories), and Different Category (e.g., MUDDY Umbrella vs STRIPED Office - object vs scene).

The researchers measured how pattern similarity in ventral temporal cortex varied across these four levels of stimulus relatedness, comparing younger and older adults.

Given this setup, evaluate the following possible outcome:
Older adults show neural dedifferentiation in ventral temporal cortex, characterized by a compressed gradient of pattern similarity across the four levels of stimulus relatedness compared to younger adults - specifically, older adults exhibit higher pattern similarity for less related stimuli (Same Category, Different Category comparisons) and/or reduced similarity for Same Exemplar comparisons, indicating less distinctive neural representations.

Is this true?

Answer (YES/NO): YES